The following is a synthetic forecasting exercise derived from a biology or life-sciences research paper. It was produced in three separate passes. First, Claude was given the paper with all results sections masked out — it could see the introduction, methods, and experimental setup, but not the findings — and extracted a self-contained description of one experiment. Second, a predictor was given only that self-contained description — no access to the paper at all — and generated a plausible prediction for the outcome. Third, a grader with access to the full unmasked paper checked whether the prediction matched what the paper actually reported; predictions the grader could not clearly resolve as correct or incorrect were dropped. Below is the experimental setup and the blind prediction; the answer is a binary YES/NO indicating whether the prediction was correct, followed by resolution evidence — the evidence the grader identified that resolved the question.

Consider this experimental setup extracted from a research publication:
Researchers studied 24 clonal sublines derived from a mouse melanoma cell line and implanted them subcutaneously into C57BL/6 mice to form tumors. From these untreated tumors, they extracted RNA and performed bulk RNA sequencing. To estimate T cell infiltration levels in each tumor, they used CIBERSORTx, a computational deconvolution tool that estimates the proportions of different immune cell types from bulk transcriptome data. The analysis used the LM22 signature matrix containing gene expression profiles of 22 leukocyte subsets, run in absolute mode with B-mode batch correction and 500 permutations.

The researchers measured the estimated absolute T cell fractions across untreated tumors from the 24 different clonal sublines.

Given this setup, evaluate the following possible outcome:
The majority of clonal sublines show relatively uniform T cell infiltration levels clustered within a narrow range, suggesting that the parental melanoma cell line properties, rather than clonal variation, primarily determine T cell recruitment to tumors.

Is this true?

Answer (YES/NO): NO